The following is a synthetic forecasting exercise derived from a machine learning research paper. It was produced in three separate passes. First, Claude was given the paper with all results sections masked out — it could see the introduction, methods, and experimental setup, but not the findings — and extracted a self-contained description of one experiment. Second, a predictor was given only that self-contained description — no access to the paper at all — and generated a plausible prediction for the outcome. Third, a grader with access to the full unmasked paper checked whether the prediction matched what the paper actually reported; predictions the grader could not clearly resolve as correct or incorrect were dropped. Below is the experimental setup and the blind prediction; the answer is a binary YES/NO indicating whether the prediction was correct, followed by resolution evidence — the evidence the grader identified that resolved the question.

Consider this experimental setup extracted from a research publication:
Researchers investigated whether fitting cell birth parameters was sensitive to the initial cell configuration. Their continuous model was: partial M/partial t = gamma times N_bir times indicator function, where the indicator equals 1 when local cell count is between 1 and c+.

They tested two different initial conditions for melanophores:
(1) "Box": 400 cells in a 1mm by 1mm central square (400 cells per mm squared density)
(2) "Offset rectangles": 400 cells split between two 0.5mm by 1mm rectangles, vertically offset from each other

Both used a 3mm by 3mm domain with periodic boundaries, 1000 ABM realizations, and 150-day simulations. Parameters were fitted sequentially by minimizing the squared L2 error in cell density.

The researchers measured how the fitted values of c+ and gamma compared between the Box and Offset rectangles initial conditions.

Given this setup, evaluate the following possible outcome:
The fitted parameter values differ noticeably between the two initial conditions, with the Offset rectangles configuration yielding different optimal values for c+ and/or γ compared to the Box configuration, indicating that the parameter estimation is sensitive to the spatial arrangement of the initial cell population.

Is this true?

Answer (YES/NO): NO